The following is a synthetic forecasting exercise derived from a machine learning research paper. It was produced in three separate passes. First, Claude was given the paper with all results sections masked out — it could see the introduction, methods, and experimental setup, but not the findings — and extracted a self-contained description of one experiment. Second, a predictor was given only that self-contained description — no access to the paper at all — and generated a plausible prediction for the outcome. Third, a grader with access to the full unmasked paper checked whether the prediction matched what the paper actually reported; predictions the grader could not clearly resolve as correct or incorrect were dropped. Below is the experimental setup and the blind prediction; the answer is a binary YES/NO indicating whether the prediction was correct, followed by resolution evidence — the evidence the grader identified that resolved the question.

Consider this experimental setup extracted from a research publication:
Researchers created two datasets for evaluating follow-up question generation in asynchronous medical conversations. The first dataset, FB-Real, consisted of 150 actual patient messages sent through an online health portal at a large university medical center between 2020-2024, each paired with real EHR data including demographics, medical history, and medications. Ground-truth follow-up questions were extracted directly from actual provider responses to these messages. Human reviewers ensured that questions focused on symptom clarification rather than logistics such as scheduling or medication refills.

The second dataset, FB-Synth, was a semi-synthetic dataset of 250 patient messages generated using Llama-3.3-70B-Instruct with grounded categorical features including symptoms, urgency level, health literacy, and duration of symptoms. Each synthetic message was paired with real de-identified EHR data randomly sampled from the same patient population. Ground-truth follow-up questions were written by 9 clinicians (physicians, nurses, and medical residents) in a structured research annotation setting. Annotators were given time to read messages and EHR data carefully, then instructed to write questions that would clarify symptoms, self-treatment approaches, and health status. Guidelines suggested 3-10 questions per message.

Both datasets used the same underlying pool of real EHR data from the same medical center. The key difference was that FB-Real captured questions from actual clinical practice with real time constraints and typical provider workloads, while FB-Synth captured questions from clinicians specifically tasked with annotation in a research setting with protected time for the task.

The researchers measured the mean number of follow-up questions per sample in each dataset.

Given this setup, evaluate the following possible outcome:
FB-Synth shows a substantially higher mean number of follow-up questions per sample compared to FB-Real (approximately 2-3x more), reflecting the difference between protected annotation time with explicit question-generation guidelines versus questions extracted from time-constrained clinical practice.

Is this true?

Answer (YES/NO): YES